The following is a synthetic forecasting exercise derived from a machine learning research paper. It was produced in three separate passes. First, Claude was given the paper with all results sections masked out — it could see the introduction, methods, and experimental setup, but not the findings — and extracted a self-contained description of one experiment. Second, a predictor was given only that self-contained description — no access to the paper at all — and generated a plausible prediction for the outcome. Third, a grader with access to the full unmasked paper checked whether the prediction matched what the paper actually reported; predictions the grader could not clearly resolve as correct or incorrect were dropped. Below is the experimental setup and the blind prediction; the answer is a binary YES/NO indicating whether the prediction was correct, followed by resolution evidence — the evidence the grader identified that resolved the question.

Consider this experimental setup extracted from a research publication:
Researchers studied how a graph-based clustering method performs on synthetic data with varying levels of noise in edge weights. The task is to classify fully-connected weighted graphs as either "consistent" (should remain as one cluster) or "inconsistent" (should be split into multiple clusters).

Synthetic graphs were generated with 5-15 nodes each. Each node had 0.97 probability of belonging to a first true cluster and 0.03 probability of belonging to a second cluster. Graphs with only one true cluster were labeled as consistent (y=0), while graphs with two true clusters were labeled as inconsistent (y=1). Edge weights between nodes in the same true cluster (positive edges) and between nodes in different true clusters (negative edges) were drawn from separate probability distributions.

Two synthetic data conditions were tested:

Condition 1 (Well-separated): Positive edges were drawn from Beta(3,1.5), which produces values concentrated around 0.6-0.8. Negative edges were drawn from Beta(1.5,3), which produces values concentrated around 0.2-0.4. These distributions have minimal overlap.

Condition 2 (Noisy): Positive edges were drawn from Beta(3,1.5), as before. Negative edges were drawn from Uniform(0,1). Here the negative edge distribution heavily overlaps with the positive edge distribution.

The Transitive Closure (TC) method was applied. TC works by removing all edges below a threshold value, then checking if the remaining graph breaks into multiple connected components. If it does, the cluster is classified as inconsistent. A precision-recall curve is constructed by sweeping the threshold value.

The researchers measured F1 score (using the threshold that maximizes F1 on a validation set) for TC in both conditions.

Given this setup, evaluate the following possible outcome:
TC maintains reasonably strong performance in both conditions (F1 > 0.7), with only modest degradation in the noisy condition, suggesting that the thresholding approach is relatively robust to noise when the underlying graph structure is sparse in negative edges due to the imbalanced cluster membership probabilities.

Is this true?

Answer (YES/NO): NO